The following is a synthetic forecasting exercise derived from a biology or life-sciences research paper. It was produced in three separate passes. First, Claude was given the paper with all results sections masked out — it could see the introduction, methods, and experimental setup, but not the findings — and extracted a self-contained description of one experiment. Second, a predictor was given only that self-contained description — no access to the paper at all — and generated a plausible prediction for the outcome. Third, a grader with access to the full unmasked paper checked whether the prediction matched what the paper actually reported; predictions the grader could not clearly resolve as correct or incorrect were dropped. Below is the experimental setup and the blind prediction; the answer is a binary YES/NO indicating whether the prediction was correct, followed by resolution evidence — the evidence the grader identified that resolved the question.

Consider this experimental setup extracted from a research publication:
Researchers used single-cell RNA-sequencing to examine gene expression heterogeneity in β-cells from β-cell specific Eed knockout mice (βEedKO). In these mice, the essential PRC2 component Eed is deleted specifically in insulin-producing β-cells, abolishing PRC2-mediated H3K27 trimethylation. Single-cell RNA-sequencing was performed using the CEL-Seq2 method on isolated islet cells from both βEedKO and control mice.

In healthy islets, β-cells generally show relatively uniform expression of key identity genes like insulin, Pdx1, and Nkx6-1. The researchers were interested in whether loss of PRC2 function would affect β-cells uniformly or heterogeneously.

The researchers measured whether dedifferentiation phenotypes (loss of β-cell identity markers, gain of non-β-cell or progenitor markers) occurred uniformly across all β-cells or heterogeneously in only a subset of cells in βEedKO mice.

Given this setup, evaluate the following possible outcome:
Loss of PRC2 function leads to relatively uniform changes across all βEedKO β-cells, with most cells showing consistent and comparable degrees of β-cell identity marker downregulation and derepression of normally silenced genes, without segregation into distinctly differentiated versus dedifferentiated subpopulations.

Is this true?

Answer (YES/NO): NO